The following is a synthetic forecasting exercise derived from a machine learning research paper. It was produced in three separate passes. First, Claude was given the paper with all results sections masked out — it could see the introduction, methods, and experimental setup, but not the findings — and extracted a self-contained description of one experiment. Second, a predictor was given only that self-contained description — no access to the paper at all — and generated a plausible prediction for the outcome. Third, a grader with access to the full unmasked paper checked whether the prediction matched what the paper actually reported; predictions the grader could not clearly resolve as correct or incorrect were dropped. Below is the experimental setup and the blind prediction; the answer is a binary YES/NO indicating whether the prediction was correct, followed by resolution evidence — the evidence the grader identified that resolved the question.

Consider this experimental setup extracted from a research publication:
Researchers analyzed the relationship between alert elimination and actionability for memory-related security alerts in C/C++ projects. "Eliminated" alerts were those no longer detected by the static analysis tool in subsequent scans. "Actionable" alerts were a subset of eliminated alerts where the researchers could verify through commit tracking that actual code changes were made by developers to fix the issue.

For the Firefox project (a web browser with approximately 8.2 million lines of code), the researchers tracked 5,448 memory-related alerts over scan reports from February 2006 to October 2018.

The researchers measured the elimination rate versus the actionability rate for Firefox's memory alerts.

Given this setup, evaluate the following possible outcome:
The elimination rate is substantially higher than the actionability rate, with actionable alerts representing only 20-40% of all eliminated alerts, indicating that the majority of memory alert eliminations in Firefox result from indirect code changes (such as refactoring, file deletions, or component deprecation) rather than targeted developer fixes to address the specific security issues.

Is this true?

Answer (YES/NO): NO